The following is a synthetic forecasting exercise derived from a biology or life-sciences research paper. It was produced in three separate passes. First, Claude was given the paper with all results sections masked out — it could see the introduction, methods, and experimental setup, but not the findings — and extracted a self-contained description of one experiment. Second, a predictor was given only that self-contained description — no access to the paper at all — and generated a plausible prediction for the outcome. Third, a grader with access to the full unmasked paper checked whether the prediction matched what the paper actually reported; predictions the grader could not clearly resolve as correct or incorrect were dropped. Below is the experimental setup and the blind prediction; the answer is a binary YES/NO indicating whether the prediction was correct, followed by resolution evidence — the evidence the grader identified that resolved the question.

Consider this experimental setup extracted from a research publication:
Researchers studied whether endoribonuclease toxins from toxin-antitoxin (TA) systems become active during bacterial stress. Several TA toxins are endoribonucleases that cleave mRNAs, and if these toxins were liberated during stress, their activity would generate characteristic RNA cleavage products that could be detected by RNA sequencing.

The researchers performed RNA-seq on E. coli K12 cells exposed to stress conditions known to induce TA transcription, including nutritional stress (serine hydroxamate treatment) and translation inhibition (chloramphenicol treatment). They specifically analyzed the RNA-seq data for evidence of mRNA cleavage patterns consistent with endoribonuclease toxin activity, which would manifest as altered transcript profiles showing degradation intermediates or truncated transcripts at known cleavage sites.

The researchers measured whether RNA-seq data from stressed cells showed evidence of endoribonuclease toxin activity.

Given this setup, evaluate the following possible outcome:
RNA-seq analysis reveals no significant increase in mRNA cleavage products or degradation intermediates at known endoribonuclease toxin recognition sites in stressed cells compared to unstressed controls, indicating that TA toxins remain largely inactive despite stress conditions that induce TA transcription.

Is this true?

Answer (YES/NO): YES